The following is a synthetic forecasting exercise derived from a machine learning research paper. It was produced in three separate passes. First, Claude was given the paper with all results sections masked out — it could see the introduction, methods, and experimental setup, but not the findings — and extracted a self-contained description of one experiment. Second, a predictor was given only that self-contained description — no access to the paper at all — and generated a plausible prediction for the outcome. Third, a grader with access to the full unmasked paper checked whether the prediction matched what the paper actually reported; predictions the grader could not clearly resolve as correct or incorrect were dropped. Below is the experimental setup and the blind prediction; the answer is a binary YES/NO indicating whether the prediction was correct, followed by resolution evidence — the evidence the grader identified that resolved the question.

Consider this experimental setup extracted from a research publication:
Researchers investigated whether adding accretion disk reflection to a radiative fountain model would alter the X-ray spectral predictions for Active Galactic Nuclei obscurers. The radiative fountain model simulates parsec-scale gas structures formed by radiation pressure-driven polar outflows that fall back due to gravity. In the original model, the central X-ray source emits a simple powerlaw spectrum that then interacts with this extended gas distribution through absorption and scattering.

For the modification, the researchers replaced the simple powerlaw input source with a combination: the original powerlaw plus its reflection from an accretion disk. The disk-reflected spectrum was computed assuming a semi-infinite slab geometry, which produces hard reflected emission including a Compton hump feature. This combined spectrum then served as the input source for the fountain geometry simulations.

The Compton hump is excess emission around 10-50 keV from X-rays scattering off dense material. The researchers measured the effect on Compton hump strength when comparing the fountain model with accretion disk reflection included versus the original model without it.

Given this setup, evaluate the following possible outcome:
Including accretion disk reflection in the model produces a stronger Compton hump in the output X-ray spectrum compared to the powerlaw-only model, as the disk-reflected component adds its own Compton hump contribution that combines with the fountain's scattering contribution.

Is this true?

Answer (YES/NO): YES